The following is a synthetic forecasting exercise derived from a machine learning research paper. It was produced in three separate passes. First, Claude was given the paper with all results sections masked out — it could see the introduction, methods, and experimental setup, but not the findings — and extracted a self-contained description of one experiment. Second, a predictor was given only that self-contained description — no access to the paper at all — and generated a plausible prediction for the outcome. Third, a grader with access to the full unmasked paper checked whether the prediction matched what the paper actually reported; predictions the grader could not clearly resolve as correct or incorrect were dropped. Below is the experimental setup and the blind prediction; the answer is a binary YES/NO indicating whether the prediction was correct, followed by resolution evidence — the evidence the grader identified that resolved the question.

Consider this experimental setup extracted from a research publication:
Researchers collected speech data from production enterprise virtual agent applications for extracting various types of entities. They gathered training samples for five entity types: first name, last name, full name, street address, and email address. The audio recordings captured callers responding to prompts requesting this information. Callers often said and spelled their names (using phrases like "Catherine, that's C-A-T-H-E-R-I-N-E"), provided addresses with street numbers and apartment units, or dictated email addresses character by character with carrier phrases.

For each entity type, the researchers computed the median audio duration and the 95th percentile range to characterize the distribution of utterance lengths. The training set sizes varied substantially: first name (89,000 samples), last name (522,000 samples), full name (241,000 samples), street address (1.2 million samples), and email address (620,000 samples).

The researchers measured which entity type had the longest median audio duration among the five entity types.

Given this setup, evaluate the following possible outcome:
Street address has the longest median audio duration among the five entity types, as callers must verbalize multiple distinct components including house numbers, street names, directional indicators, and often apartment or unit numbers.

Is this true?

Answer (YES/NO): NO